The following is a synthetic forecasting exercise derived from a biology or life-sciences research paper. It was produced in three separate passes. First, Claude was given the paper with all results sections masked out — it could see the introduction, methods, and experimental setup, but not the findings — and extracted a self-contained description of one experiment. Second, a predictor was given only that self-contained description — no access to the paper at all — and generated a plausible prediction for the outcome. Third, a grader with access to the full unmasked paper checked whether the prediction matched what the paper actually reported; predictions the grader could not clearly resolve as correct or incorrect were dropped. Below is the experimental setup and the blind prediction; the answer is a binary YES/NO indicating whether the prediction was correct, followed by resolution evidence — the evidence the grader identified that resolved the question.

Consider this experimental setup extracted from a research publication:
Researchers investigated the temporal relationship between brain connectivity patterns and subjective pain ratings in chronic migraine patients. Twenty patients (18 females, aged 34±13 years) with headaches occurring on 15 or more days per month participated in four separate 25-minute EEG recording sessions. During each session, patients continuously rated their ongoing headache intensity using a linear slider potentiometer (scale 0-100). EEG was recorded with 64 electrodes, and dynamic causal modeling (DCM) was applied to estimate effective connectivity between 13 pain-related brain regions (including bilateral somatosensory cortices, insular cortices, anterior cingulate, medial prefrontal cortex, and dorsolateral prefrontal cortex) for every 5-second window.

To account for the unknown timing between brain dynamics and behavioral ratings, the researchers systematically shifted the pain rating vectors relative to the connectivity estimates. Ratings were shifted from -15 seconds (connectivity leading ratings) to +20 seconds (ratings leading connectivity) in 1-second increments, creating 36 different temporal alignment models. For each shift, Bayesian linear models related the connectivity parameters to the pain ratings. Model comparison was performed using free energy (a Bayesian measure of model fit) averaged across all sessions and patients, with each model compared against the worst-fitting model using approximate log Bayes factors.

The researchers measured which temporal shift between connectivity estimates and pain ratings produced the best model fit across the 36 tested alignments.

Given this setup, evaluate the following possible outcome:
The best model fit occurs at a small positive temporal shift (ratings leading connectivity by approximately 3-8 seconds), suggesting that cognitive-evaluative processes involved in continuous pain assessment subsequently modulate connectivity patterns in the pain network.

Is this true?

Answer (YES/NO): NO